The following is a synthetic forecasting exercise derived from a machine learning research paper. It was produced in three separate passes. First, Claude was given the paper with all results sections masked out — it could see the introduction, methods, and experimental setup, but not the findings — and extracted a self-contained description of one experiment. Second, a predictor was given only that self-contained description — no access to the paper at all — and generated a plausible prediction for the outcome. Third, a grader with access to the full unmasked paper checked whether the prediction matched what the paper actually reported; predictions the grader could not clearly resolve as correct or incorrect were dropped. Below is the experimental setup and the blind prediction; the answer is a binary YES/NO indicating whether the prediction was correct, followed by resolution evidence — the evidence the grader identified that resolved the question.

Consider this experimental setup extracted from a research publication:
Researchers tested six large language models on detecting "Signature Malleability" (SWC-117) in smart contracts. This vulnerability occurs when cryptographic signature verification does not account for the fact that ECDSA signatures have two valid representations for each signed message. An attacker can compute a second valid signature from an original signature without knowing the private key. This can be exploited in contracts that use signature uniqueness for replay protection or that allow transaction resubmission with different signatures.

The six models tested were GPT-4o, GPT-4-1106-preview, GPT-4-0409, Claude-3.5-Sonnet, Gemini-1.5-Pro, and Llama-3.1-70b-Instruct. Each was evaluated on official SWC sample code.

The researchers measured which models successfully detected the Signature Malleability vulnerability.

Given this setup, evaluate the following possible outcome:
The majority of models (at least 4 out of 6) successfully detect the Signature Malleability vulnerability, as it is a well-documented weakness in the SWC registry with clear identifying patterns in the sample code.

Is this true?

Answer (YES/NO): YES